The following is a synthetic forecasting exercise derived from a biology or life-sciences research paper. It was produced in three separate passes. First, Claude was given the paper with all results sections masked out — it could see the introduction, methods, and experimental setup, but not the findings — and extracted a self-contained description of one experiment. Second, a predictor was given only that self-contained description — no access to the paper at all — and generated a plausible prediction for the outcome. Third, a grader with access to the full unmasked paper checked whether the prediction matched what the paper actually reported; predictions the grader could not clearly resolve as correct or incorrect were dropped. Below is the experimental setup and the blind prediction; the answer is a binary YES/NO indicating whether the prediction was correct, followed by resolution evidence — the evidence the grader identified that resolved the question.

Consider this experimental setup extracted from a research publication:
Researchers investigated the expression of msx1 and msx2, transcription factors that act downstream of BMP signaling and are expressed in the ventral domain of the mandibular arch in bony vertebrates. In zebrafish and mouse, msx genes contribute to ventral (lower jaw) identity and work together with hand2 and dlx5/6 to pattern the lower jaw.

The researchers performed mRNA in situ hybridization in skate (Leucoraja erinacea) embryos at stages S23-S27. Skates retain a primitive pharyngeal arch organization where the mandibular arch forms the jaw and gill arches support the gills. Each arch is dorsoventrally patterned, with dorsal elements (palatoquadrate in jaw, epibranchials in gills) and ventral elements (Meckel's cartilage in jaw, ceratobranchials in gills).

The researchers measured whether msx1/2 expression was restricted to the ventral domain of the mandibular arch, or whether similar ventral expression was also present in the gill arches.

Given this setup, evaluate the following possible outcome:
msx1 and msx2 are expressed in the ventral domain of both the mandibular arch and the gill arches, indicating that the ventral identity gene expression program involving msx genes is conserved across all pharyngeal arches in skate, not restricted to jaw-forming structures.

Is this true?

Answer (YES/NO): NO